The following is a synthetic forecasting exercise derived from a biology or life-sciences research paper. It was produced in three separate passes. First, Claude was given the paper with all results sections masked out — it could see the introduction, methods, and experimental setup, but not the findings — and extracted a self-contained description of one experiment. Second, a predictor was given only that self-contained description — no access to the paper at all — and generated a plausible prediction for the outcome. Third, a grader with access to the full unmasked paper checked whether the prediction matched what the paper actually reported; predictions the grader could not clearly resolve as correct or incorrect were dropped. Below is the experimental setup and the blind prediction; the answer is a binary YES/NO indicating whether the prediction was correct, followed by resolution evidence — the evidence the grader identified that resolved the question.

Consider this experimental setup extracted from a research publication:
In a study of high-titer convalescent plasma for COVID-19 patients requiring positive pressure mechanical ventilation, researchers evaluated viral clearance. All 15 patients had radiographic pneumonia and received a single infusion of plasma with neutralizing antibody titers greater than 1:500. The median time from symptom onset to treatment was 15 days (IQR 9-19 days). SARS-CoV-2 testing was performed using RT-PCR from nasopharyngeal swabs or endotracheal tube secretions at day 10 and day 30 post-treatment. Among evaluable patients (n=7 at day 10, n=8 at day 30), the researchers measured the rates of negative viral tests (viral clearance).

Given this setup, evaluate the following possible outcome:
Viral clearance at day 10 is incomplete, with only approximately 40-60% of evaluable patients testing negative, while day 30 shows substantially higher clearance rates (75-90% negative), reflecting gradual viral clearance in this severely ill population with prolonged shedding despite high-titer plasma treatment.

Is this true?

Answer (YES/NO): NO